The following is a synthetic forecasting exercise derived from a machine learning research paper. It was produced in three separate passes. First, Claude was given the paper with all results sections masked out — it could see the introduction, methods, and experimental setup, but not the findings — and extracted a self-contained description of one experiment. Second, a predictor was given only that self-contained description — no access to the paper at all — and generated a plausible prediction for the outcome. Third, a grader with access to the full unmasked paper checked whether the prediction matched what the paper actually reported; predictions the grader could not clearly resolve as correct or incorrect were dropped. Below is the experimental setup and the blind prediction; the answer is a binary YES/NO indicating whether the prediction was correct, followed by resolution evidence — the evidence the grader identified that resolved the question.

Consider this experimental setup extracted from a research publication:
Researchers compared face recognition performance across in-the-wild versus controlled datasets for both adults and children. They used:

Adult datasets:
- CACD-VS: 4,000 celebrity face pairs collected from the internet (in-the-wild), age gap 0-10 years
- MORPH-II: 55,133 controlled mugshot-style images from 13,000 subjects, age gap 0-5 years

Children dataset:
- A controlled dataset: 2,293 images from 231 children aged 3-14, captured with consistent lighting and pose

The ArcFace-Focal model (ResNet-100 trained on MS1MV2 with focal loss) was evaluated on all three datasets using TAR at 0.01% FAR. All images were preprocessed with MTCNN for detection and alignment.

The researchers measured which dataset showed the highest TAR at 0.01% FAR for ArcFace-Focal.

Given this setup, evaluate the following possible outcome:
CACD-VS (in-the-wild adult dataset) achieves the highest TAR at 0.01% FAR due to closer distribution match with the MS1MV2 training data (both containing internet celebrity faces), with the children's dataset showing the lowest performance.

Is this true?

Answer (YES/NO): NO